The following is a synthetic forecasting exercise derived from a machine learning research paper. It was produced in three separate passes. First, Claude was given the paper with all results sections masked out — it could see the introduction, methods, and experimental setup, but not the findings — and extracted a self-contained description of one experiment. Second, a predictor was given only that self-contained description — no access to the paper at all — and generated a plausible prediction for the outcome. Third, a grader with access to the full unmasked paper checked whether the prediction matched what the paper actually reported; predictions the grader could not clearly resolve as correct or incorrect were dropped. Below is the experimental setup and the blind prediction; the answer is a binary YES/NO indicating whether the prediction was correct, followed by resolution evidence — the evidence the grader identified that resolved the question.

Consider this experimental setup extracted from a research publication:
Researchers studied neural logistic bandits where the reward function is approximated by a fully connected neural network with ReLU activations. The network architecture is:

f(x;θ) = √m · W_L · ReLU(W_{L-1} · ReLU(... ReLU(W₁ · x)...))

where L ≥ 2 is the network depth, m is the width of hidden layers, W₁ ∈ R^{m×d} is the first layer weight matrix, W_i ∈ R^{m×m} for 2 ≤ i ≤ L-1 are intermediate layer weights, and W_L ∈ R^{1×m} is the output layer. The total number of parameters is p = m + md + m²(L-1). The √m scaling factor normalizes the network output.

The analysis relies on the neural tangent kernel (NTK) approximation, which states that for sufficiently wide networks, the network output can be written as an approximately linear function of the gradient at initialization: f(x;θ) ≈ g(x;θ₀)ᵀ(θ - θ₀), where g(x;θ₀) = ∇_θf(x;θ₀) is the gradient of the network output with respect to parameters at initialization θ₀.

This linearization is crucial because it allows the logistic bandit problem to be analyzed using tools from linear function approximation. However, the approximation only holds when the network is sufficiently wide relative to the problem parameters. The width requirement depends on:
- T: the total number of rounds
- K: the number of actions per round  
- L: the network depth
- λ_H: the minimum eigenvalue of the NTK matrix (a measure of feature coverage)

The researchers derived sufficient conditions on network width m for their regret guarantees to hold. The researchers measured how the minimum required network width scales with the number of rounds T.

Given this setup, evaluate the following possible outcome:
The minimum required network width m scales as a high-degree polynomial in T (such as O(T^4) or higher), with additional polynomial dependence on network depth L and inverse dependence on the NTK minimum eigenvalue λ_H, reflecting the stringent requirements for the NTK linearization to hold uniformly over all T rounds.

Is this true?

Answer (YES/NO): YES